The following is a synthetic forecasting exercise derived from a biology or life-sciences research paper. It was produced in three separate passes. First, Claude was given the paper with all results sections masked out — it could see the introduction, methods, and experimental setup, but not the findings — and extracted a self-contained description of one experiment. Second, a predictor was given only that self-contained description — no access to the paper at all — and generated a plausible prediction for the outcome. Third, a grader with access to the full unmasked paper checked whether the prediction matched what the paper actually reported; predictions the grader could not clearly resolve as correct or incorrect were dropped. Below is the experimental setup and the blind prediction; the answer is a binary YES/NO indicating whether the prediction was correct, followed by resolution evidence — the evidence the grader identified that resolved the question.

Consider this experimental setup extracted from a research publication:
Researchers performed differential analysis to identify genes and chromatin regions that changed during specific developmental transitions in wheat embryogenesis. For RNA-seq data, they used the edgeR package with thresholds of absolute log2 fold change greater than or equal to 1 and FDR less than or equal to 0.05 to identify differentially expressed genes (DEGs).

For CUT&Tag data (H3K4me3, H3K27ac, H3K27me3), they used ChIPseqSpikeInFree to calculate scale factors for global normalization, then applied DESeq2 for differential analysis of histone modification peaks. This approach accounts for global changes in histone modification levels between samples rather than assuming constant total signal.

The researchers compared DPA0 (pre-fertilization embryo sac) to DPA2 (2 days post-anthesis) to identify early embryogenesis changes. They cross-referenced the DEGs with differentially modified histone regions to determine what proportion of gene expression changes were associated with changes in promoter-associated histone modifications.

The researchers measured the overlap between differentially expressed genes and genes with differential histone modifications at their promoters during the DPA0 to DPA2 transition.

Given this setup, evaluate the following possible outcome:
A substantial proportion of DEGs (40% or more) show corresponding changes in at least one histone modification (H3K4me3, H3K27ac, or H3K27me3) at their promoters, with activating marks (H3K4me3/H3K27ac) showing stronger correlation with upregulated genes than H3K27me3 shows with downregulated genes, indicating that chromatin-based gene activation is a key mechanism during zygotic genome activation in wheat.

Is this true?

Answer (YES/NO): NO